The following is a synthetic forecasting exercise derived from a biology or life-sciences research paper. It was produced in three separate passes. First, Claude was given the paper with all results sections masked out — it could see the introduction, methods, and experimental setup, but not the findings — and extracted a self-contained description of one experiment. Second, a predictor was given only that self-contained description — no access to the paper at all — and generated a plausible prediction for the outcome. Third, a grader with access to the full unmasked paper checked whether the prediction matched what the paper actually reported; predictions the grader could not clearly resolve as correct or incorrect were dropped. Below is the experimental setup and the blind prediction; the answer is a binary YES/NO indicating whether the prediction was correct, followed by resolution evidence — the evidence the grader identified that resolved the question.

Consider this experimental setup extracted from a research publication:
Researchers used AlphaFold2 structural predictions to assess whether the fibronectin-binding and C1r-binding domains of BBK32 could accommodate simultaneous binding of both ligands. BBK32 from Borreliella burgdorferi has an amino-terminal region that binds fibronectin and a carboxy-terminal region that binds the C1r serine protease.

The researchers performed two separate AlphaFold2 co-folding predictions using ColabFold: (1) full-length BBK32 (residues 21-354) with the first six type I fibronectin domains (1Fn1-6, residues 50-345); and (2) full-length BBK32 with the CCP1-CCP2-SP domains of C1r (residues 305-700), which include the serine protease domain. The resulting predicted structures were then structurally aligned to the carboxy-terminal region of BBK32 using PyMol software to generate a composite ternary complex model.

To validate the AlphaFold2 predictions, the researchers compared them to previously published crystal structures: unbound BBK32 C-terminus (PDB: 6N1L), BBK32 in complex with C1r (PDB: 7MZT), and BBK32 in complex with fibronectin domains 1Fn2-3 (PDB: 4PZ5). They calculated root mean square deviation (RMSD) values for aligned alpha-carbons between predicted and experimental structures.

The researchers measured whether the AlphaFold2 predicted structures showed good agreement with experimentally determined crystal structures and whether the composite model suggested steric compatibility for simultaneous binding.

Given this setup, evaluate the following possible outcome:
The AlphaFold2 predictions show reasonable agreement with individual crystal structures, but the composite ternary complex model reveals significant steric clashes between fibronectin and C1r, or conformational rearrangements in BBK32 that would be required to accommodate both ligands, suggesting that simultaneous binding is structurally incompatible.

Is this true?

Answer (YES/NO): NO